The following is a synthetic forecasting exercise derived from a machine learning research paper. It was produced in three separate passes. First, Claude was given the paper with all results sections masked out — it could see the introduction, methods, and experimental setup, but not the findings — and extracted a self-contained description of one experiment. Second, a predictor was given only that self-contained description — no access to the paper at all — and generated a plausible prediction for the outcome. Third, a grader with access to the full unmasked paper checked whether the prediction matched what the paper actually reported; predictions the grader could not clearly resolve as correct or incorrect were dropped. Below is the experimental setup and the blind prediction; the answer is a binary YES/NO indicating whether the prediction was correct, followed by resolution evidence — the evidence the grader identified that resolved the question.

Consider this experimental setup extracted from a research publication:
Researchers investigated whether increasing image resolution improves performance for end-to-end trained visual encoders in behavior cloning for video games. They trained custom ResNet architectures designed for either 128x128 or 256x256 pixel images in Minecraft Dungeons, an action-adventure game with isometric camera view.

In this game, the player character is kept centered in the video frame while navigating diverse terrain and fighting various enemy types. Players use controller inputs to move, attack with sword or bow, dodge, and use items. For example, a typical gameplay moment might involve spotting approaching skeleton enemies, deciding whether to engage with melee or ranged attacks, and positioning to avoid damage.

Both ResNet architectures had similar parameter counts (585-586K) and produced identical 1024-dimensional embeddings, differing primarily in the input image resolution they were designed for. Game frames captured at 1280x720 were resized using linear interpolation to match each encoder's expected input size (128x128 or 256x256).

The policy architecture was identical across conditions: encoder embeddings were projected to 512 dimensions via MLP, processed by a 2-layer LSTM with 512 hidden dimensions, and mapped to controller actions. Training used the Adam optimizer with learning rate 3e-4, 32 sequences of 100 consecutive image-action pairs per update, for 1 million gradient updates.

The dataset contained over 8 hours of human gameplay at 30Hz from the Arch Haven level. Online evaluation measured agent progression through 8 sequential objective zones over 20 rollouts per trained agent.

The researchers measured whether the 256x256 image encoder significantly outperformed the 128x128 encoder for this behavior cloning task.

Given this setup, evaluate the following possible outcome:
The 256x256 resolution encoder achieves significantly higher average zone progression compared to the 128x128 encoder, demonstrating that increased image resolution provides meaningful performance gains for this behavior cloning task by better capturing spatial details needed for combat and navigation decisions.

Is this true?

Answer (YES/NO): NO